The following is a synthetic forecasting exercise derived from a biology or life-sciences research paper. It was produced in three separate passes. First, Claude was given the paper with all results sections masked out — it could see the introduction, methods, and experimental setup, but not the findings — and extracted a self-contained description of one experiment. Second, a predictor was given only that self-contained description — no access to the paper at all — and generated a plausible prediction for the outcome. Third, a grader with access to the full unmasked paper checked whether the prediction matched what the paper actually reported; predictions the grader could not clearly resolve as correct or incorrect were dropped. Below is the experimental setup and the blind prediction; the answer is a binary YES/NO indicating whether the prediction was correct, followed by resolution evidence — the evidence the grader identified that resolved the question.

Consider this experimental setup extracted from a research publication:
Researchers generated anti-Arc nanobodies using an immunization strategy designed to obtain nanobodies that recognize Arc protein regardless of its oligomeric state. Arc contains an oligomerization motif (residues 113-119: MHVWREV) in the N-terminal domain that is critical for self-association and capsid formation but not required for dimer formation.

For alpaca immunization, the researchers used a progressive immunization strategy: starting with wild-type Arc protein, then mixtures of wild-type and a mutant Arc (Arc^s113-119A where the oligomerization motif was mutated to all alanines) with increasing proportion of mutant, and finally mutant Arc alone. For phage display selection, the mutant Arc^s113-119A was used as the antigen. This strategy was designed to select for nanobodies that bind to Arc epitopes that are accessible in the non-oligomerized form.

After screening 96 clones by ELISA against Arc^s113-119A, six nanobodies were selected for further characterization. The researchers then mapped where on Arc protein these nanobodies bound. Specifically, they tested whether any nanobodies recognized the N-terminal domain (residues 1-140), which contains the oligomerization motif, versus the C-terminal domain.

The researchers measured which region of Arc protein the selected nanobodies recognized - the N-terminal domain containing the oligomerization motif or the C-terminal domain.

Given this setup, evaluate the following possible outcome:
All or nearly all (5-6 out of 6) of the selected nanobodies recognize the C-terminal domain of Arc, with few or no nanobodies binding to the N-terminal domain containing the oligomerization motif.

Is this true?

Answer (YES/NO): YES